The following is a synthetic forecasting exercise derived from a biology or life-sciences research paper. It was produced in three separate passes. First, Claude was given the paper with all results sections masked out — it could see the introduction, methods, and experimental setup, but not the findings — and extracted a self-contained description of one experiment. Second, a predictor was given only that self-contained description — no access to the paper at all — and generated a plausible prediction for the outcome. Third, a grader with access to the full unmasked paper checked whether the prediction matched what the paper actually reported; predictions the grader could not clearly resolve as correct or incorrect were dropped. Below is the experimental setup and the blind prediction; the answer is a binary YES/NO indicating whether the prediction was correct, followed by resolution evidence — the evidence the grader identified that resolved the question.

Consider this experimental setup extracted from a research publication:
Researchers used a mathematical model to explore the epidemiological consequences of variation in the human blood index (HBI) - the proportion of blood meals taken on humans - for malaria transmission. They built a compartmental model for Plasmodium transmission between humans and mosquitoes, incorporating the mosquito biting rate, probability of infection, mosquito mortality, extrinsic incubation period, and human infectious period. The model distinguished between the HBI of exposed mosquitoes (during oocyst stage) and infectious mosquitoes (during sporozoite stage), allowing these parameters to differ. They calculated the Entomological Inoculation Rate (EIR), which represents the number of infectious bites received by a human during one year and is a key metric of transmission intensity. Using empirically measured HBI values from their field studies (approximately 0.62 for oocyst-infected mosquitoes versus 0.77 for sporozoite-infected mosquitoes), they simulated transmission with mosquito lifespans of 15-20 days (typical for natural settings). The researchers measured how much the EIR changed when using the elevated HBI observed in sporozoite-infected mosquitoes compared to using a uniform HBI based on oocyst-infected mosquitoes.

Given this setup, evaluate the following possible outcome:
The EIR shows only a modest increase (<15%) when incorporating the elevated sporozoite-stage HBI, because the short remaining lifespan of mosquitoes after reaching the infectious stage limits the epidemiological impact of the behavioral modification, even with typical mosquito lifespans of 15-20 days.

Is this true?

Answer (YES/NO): NO